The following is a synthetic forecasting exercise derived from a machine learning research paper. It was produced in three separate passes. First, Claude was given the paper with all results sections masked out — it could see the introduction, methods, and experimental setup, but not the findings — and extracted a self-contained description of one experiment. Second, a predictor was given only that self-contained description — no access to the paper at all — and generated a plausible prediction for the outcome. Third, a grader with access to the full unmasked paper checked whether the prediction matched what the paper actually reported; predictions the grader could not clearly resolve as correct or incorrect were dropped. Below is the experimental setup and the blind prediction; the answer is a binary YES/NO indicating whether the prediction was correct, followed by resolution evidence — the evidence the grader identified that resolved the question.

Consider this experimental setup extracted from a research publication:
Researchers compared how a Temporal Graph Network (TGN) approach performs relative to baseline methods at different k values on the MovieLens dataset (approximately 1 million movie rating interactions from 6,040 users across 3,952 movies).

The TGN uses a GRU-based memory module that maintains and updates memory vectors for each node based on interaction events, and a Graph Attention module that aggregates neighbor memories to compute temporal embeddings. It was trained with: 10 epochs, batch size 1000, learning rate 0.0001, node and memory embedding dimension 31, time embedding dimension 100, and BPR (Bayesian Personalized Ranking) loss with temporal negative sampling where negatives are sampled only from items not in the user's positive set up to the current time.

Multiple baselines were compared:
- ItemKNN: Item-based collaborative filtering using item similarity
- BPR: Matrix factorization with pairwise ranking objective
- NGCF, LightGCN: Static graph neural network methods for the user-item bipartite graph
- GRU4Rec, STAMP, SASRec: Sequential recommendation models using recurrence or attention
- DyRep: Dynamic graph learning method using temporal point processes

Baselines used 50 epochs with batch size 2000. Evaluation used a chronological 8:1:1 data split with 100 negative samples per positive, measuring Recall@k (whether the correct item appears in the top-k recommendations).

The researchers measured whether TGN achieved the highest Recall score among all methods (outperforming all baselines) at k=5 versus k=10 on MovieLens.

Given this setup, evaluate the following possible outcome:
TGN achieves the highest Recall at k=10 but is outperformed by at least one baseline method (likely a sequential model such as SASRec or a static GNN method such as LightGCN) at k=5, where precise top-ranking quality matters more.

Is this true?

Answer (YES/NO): YES